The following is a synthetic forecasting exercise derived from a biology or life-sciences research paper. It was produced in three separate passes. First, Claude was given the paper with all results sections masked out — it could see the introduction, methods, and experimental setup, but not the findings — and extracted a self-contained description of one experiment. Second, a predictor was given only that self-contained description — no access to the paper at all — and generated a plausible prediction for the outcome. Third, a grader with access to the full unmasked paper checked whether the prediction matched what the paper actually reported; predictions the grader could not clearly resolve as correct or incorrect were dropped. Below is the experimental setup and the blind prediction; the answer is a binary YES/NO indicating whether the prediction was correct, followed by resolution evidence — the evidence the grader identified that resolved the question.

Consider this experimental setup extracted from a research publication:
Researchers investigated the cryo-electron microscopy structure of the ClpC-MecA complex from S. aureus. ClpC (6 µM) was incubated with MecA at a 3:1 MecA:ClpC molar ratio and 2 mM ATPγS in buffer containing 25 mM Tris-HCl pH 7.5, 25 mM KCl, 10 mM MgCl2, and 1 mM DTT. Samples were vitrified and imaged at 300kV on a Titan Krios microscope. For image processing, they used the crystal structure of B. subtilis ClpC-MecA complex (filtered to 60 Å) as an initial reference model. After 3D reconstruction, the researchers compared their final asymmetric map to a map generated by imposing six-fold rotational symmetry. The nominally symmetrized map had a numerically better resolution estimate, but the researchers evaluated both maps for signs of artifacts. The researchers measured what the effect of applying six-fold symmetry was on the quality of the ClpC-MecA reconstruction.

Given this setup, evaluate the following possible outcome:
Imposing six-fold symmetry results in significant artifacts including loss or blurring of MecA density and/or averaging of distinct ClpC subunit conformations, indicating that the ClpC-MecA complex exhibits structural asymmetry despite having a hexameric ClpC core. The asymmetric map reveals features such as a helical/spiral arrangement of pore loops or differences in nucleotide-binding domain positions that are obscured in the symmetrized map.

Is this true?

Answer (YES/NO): NO